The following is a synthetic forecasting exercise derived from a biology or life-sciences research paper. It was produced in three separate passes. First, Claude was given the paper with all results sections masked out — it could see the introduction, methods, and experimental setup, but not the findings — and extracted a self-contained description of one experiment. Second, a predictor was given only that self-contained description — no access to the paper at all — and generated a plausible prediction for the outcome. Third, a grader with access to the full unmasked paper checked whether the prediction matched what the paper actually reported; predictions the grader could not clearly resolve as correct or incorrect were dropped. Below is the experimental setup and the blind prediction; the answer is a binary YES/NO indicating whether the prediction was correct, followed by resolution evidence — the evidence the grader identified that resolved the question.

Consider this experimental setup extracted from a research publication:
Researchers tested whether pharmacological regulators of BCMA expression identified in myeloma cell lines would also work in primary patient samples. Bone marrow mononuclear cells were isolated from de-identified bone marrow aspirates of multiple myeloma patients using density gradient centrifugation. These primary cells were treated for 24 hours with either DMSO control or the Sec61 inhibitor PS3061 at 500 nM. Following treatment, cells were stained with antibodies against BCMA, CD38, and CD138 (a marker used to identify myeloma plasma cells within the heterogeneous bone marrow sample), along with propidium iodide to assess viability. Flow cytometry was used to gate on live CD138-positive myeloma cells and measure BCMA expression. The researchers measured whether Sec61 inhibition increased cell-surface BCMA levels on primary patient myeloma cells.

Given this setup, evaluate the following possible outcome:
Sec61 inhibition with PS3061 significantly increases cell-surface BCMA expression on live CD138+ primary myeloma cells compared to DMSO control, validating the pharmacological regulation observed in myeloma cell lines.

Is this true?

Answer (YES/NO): YES